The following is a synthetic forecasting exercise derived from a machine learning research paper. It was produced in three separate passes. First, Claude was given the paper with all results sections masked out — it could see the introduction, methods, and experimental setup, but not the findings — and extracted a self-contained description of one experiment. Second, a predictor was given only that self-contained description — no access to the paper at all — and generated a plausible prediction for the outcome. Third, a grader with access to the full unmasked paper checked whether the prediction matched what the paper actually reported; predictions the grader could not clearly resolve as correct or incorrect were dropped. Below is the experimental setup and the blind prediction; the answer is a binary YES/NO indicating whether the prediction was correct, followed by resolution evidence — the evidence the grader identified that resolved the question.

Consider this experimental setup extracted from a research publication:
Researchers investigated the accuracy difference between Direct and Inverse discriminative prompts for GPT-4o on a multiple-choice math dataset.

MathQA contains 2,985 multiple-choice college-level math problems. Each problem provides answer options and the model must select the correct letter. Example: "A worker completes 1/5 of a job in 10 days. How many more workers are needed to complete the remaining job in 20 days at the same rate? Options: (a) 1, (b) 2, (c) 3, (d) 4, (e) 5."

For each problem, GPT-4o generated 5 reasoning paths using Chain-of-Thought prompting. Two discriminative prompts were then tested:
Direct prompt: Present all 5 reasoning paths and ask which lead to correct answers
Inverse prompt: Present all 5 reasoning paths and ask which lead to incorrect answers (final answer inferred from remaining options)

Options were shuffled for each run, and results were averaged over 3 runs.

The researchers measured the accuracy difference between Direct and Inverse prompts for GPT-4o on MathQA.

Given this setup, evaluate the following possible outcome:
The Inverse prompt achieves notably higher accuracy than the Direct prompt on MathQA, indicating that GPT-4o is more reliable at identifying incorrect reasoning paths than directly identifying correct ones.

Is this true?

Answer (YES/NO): NO